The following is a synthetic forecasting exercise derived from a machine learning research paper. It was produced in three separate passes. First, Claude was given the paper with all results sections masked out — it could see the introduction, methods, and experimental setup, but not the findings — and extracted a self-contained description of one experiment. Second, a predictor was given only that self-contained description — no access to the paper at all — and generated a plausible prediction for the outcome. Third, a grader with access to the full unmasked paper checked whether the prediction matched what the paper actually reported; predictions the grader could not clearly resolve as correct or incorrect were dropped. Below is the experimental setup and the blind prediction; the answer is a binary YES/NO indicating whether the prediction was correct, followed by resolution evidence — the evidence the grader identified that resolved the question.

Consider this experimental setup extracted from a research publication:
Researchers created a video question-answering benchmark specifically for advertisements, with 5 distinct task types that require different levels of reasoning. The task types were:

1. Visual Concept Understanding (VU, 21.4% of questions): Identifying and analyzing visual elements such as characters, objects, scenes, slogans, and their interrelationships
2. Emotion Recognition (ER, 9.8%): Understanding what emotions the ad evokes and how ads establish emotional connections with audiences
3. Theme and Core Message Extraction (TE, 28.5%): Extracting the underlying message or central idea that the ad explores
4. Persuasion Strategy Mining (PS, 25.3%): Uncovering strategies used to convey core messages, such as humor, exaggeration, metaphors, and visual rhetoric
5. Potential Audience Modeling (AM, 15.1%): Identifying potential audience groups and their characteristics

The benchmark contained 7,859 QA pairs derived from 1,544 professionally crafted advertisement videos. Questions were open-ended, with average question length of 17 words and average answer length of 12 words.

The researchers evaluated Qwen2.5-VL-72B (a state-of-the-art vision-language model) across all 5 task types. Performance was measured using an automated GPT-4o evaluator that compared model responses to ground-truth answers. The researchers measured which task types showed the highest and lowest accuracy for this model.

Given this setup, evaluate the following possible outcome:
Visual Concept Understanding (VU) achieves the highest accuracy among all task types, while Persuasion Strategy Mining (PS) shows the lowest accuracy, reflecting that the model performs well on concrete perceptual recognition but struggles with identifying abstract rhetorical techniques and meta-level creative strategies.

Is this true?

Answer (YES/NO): NO